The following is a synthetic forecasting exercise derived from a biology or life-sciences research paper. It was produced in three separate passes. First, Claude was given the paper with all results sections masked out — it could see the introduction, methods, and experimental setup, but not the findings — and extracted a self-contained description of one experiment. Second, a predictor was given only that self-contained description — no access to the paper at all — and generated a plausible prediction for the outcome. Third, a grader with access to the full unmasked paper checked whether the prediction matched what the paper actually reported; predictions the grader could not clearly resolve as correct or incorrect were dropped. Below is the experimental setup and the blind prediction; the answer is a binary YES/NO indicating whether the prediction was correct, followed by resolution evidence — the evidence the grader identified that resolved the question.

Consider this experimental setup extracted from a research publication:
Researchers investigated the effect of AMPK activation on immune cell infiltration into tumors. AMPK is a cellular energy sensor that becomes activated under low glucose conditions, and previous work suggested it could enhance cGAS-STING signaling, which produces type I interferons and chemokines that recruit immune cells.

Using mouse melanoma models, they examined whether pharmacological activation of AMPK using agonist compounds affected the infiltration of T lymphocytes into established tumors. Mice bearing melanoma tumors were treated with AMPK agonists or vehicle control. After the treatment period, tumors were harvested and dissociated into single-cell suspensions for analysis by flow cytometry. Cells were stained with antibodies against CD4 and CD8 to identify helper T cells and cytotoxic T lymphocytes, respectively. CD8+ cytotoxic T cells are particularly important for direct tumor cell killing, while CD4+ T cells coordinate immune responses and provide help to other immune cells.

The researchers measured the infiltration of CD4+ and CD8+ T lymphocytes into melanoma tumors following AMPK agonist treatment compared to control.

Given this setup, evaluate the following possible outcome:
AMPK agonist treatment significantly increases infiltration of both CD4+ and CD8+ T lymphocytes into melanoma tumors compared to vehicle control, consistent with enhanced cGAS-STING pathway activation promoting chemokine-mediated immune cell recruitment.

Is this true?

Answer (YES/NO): YES